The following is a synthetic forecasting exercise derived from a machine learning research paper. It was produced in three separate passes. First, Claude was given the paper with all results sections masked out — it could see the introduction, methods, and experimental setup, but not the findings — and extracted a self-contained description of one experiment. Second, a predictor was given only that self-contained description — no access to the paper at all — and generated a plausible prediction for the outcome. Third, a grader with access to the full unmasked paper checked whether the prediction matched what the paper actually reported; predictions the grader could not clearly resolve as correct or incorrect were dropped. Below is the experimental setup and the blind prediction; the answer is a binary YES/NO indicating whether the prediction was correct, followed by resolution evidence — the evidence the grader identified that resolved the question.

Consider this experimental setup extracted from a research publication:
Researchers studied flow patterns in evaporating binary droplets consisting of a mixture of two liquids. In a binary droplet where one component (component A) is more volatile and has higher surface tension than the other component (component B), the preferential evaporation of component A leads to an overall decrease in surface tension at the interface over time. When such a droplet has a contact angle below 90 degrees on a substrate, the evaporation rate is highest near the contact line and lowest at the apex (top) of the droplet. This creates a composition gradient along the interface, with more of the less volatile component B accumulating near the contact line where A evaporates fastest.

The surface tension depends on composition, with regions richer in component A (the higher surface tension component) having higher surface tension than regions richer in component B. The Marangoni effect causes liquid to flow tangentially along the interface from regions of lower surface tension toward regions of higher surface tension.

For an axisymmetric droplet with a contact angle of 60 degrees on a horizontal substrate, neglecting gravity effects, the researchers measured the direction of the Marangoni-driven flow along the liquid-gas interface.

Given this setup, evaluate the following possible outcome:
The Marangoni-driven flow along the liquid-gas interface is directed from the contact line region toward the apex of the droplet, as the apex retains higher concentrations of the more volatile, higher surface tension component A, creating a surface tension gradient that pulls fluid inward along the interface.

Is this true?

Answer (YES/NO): YES